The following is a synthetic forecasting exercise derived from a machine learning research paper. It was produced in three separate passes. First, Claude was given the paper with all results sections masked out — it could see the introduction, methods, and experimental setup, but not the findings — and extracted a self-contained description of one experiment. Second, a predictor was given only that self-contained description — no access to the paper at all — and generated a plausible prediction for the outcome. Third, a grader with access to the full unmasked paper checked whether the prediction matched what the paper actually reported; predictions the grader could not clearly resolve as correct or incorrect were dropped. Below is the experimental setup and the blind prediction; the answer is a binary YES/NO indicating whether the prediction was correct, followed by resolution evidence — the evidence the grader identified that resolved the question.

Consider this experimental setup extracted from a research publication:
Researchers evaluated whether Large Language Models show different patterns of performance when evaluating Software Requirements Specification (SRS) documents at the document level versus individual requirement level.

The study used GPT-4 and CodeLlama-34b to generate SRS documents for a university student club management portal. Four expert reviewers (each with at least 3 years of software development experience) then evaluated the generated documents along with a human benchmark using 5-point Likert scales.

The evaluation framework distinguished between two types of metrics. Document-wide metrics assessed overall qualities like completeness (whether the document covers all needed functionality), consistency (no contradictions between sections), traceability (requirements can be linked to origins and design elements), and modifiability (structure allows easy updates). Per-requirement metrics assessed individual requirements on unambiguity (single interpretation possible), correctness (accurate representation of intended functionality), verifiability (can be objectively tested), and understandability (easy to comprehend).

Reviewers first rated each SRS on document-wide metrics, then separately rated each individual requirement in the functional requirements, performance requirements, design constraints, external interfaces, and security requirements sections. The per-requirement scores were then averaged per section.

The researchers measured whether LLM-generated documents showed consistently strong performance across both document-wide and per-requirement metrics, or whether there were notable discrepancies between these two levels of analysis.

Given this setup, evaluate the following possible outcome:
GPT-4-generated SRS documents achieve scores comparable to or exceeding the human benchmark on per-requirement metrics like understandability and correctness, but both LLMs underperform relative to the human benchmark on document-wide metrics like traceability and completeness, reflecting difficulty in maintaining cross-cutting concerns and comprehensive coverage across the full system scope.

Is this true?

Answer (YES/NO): NO